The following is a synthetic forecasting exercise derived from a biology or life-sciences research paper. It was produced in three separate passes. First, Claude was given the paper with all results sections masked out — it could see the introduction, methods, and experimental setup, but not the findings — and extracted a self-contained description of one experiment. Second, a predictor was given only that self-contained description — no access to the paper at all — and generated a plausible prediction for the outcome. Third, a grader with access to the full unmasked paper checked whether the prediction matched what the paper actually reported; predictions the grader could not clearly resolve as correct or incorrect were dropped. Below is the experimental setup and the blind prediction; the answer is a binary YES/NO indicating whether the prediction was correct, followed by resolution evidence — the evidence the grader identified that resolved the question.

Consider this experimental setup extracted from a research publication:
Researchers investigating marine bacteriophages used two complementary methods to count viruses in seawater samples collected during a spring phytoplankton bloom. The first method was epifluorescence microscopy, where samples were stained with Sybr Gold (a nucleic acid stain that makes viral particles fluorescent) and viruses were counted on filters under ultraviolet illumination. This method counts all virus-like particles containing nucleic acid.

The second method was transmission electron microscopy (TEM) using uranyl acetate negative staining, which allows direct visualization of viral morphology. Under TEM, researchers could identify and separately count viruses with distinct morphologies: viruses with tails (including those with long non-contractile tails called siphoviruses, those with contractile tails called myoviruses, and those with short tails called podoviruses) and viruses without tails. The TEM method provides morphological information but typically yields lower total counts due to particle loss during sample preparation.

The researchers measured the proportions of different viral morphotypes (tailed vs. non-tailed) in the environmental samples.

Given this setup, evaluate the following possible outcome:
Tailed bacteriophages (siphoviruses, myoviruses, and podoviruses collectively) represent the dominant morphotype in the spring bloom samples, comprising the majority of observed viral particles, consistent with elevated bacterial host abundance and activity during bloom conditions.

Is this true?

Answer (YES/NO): YES